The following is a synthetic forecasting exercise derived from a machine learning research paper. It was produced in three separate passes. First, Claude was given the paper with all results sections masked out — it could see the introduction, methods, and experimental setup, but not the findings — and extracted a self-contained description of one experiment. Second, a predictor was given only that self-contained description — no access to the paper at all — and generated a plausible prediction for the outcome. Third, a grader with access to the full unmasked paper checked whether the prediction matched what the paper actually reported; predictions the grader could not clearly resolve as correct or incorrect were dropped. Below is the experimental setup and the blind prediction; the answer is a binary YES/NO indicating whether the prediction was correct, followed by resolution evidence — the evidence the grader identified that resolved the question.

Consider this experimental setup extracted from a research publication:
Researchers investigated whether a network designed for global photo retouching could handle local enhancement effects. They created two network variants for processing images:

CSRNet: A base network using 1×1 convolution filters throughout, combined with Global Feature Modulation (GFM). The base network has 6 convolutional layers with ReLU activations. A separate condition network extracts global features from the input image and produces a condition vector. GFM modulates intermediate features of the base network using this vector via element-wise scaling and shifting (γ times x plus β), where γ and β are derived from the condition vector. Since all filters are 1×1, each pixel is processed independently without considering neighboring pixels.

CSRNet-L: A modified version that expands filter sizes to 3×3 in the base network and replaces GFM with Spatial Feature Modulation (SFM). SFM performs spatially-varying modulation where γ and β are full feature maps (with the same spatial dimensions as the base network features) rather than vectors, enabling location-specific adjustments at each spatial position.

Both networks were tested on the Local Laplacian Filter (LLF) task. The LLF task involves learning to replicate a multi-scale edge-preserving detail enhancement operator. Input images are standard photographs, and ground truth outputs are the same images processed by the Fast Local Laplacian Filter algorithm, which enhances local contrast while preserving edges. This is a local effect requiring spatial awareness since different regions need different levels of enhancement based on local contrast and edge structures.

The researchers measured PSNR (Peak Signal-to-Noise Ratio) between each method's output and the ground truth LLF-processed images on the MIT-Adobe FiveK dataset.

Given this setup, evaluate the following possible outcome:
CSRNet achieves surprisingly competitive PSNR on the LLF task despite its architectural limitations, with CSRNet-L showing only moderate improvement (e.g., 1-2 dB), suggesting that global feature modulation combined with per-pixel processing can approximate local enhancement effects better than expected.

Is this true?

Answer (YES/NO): NO